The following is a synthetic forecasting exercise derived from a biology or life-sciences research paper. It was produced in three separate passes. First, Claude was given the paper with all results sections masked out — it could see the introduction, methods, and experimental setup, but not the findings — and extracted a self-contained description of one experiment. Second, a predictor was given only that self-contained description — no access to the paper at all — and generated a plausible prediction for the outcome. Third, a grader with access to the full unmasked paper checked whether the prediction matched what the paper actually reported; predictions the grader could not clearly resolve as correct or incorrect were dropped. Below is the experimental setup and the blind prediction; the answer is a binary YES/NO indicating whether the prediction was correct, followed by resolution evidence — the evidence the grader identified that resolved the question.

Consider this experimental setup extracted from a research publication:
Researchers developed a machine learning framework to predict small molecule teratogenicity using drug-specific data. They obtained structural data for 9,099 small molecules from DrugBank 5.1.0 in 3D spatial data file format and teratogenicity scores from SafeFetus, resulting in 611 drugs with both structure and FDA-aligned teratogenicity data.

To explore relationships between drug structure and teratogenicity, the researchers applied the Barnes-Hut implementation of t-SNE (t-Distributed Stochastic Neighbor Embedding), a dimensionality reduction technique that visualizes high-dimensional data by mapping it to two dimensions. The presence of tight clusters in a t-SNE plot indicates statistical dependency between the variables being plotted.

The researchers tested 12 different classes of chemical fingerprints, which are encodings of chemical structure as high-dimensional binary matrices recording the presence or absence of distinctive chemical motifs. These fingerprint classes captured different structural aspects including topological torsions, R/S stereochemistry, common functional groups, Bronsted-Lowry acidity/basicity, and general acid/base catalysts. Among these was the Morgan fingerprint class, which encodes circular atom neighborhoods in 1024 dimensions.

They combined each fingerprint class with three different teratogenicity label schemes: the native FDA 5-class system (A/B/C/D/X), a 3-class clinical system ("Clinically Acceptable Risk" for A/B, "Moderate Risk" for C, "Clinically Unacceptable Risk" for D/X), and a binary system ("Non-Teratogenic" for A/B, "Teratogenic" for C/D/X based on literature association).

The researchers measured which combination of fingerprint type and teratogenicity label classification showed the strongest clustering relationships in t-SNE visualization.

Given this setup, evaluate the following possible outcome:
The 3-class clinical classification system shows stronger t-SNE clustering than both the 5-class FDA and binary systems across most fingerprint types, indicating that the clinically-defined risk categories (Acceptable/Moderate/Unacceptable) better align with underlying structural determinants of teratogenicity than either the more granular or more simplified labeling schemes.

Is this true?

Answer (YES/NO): NO